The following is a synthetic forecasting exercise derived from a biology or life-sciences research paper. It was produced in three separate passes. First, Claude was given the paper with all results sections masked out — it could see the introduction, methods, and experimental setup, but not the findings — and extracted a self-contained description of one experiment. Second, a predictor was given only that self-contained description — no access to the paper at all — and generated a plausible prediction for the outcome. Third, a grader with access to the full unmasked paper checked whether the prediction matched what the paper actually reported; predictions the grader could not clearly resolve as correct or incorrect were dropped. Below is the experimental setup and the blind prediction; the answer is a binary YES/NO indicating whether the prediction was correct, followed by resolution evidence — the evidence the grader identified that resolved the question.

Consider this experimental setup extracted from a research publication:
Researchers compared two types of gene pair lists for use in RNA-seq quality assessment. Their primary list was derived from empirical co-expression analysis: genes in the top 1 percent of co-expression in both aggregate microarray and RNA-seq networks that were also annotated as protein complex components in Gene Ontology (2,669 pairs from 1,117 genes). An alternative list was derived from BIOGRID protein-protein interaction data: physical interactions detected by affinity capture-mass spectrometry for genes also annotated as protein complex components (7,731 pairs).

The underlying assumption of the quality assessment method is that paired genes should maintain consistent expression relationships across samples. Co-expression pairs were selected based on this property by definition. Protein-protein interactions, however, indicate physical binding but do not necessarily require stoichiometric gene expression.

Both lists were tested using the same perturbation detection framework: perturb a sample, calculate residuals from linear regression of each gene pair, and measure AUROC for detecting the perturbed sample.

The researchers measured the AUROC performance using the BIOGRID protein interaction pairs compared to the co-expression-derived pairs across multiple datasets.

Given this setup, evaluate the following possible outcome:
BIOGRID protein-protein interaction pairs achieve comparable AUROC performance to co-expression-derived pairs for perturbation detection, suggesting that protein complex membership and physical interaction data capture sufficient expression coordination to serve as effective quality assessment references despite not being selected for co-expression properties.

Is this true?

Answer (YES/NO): NO